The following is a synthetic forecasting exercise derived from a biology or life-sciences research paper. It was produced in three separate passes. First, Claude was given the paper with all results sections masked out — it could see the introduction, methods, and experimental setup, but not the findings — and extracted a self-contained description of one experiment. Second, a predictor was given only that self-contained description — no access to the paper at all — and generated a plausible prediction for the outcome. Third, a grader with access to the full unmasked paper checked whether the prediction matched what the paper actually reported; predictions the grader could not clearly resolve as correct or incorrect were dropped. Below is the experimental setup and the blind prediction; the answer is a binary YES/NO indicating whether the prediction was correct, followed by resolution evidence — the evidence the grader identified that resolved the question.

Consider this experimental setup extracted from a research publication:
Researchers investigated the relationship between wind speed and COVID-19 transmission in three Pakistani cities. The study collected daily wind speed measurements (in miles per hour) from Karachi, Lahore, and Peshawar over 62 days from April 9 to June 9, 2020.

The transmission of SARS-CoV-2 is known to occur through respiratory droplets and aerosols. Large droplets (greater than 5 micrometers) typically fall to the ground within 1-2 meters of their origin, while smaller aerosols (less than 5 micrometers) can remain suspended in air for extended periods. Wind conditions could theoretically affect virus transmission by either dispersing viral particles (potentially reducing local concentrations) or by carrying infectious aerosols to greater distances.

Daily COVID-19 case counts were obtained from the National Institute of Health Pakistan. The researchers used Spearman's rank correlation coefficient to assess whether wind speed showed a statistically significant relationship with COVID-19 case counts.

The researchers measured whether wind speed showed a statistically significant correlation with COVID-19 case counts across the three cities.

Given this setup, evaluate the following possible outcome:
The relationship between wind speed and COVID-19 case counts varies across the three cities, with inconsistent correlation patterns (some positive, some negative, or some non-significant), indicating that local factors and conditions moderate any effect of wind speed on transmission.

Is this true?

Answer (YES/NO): NO